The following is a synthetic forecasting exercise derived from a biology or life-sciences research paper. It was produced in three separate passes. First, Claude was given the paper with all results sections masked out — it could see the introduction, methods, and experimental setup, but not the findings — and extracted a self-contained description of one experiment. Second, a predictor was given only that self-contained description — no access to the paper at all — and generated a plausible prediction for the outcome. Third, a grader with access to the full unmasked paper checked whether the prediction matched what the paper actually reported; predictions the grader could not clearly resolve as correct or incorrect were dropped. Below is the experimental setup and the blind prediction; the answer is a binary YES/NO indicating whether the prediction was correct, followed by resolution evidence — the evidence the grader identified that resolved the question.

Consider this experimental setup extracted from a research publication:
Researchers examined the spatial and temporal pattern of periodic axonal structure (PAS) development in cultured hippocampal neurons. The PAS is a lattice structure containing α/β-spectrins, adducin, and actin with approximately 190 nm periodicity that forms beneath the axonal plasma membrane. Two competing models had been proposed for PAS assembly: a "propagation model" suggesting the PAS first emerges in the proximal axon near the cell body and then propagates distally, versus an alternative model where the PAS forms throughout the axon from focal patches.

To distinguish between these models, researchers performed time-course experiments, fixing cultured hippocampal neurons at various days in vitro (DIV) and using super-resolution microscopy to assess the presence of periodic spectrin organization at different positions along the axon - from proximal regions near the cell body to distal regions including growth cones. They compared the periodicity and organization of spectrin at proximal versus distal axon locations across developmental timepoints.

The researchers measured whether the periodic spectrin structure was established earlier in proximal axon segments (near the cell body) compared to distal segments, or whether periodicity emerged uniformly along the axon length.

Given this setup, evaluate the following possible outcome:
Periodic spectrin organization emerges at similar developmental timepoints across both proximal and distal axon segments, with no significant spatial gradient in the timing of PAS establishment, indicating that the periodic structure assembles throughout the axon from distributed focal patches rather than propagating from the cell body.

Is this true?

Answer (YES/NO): NO